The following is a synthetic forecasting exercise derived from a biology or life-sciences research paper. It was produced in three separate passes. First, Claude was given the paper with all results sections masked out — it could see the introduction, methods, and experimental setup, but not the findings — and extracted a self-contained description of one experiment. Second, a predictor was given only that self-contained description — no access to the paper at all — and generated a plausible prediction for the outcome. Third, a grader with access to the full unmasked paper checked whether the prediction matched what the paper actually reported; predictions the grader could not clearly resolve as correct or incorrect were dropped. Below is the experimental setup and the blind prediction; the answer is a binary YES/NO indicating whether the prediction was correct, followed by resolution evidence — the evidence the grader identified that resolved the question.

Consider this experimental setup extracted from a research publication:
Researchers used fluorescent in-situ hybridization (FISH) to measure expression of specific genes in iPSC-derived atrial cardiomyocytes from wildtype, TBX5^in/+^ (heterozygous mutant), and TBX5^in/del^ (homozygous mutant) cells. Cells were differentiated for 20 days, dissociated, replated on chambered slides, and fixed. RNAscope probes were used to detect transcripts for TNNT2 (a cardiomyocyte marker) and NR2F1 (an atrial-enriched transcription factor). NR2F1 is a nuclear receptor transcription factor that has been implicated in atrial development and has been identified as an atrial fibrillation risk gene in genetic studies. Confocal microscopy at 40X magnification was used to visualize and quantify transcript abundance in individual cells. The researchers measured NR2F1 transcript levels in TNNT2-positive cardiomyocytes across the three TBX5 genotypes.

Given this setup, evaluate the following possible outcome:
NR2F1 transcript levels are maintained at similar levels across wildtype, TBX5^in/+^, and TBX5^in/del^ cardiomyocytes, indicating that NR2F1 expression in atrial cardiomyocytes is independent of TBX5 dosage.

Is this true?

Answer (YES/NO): NO